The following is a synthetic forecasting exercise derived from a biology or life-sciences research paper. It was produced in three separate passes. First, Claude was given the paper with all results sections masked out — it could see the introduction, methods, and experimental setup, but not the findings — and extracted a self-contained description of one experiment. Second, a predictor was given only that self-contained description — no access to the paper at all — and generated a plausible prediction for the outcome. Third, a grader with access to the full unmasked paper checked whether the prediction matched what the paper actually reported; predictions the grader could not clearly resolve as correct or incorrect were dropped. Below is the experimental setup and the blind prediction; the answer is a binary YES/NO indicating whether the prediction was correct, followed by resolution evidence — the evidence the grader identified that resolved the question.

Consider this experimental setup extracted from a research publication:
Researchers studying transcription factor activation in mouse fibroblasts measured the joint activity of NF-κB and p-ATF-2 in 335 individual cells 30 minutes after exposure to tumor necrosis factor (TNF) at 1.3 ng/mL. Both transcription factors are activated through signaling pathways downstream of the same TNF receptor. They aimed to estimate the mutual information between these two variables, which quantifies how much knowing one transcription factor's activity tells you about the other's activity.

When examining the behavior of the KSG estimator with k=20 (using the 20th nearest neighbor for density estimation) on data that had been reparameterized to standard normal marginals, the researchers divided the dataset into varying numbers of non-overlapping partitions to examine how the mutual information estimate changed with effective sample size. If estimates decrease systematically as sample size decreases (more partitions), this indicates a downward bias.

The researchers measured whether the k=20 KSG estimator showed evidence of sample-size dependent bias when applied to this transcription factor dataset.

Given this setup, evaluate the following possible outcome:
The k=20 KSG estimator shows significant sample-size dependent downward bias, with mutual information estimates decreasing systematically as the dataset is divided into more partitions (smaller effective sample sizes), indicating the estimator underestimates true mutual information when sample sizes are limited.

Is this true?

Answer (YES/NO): YES